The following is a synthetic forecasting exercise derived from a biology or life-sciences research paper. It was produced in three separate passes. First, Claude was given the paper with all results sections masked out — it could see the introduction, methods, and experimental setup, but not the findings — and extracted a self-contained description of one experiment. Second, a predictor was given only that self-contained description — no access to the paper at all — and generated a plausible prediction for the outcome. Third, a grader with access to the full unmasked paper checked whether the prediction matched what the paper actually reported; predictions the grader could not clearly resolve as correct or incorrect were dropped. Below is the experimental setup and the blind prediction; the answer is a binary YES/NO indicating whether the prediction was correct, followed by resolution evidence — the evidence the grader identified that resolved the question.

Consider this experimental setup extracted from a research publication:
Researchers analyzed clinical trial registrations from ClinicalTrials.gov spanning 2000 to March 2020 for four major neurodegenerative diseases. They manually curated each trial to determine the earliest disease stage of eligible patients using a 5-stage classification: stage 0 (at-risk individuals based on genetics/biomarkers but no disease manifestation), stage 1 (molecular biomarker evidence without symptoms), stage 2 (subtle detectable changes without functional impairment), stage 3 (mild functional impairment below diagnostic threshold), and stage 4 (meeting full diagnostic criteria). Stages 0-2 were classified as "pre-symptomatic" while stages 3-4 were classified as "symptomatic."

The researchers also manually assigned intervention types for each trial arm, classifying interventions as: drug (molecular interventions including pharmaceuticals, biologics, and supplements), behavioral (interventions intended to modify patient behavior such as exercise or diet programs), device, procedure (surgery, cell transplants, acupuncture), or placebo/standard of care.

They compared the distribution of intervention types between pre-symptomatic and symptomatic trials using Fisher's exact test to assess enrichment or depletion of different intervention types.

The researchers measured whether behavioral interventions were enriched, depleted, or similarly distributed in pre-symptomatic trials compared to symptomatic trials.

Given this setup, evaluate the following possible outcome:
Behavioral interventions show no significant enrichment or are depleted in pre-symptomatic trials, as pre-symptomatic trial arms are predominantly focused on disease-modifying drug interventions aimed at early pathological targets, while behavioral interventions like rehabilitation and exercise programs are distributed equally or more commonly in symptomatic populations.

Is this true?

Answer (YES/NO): NO